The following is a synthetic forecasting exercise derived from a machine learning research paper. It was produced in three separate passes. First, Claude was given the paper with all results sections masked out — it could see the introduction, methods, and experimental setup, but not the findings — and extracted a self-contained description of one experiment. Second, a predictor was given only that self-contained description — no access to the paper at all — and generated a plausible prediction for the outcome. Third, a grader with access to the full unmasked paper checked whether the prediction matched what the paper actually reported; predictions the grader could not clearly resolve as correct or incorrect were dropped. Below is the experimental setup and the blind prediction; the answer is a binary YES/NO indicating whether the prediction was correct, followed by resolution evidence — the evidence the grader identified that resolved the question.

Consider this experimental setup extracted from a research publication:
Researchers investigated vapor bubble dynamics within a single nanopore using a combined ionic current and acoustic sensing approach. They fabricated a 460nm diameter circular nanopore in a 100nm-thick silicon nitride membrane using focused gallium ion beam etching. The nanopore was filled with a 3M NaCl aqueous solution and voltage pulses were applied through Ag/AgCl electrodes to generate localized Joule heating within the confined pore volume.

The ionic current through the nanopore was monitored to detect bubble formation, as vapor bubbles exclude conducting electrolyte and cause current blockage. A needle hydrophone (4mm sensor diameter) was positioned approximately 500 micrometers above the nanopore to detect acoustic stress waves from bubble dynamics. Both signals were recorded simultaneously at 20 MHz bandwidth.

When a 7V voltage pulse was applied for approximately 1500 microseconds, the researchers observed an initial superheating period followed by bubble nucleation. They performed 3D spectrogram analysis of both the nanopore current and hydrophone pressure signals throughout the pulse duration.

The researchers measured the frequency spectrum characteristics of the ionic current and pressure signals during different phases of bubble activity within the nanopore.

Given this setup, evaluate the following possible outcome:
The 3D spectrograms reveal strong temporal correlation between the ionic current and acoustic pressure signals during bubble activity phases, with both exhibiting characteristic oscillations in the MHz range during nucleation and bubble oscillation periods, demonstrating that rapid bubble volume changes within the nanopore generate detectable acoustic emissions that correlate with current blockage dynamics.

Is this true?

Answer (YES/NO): YES